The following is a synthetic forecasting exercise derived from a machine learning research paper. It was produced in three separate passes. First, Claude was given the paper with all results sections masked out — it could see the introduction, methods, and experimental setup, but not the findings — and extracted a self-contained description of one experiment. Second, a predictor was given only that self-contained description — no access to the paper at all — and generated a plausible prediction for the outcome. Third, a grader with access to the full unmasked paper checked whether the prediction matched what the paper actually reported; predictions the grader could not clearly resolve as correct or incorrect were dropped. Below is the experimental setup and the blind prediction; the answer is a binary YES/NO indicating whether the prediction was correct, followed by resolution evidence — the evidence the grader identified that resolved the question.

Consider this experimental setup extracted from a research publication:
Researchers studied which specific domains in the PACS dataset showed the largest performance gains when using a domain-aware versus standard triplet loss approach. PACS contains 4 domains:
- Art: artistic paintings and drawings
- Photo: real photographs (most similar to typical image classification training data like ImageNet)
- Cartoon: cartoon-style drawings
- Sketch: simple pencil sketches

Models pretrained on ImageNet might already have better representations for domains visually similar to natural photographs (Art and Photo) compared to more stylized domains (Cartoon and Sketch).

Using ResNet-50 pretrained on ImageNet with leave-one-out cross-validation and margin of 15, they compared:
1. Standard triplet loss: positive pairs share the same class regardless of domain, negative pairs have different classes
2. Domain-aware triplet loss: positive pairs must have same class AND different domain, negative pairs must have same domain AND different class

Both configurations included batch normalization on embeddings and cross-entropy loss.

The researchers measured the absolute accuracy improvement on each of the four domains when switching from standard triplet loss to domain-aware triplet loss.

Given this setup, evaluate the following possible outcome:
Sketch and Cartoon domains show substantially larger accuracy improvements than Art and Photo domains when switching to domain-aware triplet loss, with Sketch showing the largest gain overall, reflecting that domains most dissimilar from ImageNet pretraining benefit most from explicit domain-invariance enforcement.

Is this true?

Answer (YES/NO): NO